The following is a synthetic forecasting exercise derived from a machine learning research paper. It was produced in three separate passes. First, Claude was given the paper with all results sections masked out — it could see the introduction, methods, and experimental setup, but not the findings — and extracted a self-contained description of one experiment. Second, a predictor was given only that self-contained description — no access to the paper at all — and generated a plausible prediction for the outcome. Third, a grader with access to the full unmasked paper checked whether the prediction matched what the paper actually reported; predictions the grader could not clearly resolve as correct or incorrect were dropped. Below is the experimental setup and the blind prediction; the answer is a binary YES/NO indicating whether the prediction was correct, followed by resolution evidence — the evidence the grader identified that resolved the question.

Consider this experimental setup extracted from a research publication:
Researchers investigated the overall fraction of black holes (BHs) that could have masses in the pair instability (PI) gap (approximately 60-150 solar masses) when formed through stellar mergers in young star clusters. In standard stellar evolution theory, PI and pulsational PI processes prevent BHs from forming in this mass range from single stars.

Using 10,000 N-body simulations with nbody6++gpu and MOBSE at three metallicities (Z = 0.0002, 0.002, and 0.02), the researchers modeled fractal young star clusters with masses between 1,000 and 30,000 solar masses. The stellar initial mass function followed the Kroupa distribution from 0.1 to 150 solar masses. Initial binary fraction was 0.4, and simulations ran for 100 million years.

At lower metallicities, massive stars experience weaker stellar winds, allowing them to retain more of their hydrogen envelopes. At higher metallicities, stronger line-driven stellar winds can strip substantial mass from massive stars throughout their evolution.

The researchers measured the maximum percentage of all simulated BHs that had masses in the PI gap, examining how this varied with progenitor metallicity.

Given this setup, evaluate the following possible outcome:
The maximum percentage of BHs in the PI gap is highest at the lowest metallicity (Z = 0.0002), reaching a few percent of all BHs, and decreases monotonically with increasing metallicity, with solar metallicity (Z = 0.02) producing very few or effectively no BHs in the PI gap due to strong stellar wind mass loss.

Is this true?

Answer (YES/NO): YES